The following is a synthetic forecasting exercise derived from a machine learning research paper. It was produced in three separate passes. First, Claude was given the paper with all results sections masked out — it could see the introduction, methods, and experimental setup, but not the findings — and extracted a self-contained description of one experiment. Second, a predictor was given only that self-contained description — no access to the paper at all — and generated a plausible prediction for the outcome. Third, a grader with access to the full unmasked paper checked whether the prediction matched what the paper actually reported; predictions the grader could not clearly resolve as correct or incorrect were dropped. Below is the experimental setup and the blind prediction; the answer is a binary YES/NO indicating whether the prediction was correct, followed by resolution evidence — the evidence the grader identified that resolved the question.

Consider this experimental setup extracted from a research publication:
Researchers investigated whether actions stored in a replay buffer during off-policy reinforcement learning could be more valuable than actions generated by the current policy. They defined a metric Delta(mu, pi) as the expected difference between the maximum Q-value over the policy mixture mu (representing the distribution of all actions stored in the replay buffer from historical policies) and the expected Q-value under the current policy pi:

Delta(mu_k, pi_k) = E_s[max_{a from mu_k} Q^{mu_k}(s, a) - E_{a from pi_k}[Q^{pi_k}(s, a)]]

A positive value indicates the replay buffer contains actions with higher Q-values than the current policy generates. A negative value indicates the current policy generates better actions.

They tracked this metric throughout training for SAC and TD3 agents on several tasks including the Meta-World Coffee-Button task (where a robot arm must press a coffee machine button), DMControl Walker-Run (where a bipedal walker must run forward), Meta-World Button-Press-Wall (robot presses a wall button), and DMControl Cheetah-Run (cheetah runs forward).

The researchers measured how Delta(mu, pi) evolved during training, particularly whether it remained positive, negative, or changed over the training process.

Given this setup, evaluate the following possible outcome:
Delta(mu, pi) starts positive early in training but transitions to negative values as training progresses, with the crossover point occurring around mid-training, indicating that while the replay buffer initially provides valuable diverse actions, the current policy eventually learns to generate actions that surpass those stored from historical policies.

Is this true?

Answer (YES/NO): NO